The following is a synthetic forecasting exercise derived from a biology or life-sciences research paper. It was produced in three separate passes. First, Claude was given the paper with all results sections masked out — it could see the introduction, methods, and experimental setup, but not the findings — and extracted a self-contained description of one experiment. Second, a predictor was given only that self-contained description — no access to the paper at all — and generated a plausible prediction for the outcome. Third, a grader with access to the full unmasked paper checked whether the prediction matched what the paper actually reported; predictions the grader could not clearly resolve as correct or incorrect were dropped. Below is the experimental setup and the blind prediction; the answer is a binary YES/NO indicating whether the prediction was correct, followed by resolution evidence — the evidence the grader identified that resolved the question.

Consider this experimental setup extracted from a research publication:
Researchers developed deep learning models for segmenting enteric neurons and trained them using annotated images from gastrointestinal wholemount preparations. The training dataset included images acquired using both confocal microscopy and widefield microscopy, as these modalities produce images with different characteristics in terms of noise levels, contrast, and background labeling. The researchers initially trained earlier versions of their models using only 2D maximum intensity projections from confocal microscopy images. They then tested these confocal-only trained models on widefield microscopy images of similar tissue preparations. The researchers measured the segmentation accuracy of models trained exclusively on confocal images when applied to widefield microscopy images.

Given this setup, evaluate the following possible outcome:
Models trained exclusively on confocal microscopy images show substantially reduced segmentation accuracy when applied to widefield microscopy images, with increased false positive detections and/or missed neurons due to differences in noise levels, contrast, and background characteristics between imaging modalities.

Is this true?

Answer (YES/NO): YES